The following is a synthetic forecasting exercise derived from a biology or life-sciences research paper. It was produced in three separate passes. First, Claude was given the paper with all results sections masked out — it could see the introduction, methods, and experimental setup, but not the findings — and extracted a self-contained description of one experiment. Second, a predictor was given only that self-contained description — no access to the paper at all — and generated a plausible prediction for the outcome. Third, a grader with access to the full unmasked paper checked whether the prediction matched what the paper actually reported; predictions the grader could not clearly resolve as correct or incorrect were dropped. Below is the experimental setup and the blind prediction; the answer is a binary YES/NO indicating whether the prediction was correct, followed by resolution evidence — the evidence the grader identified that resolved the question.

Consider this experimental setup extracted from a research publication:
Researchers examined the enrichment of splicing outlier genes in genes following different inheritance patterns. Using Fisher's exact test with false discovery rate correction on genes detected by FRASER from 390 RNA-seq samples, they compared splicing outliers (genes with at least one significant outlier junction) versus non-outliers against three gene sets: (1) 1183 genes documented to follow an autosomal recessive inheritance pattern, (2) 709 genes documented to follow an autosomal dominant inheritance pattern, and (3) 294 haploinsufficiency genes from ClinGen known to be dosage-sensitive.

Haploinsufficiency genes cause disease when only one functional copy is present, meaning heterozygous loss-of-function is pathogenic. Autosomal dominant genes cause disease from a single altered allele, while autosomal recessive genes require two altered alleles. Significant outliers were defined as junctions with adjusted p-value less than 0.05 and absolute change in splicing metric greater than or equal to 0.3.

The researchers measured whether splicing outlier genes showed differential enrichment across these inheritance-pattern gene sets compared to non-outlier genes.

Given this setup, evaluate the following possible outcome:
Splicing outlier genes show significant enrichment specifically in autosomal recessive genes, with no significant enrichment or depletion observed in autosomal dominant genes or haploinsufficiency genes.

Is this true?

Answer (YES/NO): NO